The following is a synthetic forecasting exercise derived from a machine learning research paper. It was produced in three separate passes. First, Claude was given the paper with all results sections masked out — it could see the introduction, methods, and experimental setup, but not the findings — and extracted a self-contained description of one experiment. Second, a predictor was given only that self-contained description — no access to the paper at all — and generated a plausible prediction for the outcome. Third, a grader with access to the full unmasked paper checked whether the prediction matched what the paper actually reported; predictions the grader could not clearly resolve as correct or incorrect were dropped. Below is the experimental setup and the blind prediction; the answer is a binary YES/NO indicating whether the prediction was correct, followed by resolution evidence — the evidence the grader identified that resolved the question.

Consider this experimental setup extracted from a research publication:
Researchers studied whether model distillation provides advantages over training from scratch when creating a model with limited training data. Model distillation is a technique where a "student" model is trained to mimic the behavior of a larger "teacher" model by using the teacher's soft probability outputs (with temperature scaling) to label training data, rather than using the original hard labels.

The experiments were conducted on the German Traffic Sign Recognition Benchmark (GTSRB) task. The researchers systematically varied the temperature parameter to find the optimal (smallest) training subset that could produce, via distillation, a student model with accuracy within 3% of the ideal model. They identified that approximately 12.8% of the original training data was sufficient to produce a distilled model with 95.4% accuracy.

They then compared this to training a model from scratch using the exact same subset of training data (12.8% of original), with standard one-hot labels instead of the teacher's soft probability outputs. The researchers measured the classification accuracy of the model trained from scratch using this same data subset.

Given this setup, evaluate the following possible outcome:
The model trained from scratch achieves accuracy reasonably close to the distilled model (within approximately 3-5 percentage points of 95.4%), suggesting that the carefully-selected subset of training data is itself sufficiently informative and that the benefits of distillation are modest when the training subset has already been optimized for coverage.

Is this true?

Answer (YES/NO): YES